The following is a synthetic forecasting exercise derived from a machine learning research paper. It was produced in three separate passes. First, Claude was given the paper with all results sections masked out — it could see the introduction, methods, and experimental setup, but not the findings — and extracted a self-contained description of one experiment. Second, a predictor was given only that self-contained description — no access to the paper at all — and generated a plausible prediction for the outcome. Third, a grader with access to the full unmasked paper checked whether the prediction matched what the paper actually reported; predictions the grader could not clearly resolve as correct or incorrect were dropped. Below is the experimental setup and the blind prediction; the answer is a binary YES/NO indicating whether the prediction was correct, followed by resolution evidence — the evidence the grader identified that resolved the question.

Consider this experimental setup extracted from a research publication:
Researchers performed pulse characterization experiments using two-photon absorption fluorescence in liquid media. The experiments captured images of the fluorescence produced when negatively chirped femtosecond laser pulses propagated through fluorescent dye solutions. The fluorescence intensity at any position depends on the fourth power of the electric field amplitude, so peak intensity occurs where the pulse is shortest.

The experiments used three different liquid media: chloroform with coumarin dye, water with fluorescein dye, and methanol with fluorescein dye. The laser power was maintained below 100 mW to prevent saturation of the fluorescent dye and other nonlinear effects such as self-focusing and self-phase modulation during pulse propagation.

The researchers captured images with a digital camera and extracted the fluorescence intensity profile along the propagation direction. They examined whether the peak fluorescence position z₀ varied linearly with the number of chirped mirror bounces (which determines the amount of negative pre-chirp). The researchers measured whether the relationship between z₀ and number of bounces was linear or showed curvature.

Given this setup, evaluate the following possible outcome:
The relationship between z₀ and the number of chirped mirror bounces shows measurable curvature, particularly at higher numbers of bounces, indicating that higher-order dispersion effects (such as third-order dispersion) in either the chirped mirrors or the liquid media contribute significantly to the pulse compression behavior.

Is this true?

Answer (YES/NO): NO